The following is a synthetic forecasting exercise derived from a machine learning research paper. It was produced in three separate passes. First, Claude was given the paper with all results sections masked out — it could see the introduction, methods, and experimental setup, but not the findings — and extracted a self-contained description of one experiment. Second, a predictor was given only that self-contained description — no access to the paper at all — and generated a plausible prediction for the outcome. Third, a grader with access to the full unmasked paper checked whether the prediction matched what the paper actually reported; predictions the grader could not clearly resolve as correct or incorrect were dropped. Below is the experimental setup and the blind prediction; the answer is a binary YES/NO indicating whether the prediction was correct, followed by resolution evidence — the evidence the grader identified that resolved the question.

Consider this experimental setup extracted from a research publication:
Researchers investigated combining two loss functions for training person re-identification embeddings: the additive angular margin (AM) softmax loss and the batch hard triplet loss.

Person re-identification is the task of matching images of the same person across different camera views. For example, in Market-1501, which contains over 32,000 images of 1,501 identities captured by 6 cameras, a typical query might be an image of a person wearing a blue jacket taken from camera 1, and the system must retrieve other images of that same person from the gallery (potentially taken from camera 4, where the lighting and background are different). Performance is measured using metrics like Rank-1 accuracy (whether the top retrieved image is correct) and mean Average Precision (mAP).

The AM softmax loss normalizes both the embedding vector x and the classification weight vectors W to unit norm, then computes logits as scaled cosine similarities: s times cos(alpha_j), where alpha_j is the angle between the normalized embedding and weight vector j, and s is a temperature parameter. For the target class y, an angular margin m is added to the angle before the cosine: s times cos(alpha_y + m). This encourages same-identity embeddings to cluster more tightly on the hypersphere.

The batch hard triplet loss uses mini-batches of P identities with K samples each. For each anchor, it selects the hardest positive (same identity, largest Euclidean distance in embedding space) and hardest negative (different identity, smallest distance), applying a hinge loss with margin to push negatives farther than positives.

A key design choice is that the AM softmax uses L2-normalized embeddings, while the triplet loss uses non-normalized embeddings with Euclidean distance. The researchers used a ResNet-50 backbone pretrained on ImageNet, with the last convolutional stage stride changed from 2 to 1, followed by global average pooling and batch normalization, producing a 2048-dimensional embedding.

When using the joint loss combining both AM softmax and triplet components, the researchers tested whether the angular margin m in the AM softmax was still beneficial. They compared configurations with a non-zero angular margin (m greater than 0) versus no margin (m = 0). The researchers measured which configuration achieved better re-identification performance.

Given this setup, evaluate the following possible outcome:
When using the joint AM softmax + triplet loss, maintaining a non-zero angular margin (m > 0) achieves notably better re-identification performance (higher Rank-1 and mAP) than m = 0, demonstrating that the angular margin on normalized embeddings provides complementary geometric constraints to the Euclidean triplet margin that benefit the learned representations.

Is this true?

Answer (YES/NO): NO